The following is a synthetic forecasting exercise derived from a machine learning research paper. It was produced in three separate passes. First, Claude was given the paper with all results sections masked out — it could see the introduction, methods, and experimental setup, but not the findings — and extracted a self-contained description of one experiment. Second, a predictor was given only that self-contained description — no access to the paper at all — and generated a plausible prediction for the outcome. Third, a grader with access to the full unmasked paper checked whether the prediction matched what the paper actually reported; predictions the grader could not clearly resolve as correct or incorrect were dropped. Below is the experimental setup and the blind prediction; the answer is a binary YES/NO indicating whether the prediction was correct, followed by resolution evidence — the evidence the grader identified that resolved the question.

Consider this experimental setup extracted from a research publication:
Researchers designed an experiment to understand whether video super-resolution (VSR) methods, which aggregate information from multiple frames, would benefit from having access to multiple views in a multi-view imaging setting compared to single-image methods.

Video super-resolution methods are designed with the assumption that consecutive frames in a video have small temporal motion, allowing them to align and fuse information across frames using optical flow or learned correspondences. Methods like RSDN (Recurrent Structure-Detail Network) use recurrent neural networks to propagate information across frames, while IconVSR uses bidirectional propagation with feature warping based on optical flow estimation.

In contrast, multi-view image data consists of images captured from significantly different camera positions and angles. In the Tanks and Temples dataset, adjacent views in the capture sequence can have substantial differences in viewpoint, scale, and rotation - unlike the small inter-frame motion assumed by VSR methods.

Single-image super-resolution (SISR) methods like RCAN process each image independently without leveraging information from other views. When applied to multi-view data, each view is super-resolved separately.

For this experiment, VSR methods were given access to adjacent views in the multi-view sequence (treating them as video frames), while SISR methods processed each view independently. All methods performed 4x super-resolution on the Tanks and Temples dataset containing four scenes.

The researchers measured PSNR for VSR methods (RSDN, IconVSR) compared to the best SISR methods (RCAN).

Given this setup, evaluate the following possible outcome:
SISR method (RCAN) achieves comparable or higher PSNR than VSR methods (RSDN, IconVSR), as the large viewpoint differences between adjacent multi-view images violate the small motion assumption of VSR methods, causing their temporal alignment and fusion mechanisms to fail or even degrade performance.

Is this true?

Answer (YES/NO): YES